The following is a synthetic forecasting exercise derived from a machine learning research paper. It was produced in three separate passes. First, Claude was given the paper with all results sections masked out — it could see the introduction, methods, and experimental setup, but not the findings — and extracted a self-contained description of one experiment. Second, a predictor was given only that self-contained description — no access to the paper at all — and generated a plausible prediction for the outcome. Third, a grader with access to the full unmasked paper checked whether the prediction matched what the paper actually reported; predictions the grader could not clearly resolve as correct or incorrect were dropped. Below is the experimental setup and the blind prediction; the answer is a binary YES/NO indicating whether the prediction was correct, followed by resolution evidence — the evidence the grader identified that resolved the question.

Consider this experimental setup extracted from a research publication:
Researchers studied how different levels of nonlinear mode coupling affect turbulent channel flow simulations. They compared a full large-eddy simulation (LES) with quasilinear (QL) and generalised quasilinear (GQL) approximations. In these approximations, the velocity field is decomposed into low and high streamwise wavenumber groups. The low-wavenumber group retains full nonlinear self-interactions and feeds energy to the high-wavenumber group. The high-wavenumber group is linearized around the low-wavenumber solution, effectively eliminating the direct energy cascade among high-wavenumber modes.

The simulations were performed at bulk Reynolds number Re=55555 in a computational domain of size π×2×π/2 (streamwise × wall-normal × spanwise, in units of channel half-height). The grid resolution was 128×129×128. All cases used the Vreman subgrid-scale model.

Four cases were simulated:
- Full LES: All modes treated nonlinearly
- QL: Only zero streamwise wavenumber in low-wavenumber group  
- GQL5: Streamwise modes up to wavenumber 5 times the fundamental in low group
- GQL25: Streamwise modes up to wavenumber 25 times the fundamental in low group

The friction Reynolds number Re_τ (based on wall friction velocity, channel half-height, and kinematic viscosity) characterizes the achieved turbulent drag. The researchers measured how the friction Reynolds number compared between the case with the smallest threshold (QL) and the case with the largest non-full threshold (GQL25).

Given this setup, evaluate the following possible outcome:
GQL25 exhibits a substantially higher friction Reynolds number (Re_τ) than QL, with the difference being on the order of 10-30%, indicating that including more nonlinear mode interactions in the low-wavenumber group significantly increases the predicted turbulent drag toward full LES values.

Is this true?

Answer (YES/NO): YES